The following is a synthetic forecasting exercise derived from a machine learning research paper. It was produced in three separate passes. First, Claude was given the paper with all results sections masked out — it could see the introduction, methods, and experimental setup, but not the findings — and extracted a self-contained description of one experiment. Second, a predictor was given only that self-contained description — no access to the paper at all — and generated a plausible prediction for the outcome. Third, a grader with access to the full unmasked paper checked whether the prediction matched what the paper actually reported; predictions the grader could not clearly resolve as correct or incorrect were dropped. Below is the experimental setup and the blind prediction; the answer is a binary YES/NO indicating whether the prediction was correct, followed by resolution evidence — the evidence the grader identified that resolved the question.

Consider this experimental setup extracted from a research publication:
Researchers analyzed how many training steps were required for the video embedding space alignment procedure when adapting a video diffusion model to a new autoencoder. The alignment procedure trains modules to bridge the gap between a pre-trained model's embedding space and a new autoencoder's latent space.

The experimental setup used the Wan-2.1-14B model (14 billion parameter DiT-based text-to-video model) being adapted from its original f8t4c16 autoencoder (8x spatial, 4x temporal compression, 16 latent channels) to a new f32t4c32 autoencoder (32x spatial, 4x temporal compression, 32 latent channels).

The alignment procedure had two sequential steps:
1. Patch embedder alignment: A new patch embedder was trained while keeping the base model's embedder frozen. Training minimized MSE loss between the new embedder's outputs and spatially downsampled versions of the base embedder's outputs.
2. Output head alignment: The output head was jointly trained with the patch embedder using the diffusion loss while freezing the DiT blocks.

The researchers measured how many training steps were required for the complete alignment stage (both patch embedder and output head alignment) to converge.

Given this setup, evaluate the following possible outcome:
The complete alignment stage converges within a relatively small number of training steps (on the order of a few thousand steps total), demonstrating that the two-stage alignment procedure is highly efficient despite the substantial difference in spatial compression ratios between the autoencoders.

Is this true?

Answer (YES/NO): YES